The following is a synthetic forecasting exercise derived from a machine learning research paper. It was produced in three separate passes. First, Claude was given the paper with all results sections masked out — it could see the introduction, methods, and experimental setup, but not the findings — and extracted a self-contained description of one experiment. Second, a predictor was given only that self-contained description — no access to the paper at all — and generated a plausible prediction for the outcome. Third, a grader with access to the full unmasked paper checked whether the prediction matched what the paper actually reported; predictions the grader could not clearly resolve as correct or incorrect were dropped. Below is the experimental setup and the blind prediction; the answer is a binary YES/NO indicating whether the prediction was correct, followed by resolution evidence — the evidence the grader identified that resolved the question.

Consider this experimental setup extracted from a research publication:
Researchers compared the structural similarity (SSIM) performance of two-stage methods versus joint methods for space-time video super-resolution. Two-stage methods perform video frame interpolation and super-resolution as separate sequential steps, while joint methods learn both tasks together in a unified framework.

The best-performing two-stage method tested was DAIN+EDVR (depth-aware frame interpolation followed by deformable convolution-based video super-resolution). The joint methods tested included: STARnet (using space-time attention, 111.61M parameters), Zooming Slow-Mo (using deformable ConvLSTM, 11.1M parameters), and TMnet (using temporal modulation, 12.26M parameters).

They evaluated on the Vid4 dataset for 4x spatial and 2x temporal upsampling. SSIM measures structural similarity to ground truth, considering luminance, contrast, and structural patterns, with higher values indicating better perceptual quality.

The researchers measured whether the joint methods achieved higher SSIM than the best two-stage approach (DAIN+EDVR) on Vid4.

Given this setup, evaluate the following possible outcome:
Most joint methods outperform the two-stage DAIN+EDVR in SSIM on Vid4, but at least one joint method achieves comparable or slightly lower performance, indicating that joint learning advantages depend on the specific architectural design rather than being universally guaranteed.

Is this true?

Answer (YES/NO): NO